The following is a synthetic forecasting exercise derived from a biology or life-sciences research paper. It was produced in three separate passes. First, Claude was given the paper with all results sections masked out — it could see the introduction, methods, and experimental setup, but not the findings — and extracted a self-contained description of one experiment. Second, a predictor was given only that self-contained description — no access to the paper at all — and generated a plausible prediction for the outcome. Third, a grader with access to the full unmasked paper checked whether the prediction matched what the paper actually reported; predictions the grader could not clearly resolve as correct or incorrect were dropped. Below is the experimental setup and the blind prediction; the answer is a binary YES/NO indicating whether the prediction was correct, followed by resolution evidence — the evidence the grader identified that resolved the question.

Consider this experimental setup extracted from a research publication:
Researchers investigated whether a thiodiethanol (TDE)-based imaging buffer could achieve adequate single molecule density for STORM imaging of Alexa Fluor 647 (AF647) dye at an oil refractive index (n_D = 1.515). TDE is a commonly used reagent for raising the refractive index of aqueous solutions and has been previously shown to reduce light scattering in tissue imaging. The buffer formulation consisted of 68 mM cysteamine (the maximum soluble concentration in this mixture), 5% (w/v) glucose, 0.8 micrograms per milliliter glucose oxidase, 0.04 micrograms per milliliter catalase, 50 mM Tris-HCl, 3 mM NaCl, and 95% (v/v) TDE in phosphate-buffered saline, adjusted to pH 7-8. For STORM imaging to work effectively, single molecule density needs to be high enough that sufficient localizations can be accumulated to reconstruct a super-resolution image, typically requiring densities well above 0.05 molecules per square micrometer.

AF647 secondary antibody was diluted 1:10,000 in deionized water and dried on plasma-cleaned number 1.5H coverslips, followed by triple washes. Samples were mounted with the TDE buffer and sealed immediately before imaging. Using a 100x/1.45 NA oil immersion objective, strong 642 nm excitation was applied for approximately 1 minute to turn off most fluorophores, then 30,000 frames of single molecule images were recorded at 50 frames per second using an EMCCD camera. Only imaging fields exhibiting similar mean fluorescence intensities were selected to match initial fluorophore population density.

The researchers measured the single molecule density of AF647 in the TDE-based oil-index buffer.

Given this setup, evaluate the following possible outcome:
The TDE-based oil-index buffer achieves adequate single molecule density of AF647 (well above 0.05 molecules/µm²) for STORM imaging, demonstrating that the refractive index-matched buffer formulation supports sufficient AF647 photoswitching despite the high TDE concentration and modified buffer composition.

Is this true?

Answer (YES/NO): NO